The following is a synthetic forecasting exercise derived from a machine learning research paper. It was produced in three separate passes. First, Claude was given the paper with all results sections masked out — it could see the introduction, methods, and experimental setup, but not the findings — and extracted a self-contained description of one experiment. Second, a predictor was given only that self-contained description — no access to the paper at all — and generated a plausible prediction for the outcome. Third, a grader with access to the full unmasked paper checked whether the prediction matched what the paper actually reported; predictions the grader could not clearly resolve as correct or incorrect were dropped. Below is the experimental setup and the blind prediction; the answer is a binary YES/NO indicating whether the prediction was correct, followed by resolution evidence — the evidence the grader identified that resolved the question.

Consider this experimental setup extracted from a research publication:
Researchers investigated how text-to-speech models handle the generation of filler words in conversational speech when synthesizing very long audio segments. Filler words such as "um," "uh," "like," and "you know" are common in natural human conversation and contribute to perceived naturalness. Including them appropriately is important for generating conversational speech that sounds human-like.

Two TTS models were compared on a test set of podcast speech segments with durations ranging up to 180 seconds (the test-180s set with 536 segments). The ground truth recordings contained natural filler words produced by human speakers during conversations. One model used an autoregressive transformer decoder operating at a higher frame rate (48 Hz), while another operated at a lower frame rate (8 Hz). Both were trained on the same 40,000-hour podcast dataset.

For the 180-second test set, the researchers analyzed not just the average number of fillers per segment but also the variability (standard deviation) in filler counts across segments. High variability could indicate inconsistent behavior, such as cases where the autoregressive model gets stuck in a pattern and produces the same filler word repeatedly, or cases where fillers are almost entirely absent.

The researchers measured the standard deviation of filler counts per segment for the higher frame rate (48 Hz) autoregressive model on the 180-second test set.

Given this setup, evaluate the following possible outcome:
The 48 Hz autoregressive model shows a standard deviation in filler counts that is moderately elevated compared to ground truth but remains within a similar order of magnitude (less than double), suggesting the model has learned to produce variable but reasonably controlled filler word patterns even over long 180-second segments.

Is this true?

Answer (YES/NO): NO